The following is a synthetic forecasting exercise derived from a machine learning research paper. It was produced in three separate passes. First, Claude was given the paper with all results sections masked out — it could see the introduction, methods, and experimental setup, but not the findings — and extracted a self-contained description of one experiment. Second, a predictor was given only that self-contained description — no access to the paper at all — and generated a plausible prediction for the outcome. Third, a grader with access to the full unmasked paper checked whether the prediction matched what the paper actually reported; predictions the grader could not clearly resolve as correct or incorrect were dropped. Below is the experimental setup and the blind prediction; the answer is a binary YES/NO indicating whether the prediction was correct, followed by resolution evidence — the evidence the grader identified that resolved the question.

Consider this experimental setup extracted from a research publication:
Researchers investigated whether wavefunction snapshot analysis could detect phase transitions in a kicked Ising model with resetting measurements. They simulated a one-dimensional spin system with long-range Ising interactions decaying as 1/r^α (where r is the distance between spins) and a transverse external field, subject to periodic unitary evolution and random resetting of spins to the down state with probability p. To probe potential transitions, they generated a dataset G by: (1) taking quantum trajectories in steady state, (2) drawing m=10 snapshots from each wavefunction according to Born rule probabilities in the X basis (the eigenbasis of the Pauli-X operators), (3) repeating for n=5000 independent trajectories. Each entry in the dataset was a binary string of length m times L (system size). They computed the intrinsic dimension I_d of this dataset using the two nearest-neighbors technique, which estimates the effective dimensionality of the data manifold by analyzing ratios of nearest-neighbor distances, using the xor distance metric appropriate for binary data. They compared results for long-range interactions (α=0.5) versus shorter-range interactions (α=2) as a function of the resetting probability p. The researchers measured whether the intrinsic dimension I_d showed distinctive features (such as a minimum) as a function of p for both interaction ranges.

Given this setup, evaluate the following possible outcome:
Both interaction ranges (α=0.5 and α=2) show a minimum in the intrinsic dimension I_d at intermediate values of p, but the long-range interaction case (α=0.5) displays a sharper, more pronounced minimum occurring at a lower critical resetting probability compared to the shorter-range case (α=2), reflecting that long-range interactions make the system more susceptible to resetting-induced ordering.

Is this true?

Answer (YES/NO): NO